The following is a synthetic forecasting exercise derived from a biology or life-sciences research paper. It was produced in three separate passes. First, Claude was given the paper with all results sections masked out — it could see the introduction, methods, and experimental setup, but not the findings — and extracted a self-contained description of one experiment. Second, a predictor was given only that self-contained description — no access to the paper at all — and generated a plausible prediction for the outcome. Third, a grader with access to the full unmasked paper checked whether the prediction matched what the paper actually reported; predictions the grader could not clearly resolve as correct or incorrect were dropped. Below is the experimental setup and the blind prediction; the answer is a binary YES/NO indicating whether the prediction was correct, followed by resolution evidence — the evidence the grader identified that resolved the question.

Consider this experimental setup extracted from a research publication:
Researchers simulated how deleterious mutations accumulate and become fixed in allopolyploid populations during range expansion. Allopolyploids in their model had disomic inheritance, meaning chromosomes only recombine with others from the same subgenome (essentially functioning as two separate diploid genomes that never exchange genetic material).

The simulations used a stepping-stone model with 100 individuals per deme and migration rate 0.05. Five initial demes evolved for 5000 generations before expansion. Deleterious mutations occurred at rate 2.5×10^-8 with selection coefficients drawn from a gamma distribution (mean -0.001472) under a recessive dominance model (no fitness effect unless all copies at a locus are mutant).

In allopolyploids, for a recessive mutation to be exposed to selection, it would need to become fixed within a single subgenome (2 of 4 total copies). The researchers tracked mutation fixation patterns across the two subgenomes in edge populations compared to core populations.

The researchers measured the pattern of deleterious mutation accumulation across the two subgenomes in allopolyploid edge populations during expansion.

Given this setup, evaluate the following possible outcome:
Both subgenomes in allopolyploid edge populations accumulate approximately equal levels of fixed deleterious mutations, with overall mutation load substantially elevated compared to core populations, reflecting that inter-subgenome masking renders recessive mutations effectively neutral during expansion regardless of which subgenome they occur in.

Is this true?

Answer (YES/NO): NO